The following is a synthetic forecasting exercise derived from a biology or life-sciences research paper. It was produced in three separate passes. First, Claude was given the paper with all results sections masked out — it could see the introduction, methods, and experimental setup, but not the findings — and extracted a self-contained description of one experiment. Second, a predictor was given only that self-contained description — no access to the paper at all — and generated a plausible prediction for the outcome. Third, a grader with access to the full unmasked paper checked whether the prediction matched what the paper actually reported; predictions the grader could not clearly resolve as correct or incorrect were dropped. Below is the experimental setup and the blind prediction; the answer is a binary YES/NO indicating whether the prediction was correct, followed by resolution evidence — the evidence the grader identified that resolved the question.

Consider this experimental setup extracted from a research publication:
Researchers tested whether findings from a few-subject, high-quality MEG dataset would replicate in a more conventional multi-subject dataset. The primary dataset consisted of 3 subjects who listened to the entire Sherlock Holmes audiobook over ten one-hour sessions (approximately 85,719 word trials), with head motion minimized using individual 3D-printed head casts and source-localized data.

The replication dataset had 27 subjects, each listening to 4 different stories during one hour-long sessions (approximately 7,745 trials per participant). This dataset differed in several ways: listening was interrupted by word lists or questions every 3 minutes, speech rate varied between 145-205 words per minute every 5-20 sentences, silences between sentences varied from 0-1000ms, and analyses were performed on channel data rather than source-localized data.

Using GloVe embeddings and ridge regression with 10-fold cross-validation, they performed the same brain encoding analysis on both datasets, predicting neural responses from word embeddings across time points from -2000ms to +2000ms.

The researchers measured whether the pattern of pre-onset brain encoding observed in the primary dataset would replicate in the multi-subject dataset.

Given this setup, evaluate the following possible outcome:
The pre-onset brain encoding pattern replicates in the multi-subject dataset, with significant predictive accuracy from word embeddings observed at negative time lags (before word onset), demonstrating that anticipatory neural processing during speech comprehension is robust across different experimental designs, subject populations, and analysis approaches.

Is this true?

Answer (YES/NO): NO